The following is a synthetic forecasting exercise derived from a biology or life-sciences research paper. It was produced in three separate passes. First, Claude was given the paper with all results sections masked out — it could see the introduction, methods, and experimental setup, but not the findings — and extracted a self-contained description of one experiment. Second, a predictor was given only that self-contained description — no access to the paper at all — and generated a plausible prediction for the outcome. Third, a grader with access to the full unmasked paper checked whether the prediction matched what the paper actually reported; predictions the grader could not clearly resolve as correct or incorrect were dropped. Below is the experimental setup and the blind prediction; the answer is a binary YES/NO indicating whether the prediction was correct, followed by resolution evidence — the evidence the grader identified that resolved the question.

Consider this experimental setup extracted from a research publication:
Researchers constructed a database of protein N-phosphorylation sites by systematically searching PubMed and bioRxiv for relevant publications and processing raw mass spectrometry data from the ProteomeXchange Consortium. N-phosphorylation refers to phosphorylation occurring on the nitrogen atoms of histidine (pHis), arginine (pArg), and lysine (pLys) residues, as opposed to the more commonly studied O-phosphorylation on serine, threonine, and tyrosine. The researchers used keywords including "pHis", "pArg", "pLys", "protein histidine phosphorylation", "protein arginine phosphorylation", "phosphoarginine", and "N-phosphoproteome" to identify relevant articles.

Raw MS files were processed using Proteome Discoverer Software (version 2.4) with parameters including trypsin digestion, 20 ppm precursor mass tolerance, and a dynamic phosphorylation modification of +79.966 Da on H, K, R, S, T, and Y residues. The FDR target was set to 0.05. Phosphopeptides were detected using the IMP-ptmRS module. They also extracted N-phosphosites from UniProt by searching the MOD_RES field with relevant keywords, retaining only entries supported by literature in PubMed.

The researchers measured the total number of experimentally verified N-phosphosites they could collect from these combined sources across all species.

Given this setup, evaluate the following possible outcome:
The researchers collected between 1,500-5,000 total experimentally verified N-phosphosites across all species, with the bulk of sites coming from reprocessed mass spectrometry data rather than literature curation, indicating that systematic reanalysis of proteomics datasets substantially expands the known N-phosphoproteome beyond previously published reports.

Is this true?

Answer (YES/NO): NO